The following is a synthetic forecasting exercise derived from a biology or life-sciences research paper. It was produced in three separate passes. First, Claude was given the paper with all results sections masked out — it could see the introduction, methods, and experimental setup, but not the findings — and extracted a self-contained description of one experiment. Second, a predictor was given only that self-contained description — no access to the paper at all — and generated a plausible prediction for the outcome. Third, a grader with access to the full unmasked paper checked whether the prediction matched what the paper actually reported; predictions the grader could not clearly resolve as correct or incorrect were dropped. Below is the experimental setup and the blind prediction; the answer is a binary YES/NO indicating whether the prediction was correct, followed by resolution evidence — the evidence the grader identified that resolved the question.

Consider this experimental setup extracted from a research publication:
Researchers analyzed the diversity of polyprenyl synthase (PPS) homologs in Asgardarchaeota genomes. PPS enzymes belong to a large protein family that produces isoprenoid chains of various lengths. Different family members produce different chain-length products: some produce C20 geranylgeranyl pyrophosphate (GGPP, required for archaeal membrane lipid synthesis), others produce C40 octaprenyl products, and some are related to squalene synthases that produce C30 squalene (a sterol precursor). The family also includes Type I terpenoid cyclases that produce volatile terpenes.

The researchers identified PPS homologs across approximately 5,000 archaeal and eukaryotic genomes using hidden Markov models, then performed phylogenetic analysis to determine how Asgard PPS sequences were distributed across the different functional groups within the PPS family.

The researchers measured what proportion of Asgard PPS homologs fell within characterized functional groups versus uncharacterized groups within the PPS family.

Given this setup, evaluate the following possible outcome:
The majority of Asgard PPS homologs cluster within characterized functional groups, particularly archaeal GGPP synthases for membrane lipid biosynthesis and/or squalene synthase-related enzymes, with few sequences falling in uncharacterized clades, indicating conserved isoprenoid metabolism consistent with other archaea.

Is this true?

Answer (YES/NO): NO